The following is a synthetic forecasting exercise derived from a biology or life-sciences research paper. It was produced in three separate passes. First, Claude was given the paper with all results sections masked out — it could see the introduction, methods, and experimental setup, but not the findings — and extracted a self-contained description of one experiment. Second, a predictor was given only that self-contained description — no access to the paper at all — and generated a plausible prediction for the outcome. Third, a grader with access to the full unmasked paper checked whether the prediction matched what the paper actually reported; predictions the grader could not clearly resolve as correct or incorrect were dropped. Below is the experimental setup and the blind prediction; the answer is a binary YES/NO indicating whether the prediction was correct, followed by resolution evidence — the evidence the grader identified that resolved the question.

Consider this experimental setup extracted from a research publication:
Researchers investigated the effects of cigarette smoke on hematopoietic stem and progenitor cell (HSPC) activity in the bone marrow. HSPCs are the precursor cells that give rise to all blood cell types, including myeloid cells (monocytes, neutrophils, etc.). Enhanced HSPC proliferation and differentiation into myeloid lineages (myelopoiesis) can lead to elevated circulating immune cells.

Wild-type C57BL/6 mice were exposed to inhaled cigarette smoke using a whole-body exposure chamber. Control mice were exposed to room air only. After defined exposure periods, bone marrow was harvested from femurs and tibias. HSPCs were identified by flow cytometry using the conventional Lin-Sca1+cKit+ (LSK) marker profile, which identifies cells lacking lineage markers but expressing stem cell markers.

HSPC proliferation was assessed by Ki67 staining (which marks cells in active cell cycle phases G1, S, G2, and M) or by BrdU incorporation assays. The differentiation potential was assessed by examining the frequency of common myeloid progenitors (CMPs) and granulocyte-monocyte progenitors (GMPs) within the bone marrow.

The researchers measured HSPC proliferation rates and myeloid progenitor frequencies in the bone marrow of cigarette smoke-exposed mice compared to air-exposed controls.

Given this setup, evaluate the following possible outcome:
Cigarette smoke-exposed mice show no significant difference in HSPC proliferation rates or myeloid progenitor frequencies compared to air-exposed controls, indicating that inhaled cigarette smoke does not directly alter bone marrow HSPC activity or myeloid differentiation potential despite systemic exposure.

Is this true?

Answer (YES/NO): NO